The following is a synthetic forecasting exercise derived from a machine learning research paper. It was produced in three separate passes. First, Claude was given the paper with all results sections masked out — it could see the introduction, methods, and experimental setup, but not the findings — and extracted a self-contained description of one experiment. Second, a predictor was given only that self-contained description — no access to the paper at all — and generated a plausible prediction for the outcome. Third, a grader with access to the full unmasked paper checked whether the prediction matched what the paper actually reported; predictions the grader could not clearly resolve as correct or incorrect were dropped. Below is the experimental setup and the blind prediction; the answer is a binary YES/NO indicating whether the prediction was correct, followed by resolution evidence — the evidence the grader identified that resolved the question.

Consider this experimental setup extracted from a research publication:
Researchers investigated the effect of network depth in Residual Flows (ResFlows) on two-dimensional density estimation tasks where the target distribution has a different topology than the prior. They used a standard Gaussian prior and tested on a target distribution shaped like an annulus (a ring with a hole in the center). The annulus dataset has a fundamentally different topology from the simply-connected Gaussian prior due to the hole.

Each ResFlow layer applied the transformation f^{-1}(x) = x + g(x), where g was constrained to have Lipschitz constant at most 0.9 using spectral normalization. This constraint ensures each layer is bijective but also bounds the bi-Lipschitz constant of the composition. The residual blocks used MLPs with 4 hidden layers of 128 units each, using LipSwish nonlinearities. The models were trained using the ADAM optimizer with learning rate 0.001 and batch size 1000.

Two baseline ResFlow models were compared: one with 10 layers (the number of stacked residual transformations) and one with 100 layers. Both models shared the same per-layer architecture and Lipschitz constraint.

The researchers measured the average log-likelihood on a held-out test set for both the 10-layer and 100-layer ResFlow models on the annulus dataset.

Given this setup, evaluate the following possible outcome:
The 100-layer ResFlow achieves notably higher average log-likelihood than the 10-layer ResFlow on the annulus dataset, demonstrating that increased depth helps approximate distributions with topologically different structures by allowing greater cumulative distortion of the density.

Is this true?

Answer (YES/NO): YES